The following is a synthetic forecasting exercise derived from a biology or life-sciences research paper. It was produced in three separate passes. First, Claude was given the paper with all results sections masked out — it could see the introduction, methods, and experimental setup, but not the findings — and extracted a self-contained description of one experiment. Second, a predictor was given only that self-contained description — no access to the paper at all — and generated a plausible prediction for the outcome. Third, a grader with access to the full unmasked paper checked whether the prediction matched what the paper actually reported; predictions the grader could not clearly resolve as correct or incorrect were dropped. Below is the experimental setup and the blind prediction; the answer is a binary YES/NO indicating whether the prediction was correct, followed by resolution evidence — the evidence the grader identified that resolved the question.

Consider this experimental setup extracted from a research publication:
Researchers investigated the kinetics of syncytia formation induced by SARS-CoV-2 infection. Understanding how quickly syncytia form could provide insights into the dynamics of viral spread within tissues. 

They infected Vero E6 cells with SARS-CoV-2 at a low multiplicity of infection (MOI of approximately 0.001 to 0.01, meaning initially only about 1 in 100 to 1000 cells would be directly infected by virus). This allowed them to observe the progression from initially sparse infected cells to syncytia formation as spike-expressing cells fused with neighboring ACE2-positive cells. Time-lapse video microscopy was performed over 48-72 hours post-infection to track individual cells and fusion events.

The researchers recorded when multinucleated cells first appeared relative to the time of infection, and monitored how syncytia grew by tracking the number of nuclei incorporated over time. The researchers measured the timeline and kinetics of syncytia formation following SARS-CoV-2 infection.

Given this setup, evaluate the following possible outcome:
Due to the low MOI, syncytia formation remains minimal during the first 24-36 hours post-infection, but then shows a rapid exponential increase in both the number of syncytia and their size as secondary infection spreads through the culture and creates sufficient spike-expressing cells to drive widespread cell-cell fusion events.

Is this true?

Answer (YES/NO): NO